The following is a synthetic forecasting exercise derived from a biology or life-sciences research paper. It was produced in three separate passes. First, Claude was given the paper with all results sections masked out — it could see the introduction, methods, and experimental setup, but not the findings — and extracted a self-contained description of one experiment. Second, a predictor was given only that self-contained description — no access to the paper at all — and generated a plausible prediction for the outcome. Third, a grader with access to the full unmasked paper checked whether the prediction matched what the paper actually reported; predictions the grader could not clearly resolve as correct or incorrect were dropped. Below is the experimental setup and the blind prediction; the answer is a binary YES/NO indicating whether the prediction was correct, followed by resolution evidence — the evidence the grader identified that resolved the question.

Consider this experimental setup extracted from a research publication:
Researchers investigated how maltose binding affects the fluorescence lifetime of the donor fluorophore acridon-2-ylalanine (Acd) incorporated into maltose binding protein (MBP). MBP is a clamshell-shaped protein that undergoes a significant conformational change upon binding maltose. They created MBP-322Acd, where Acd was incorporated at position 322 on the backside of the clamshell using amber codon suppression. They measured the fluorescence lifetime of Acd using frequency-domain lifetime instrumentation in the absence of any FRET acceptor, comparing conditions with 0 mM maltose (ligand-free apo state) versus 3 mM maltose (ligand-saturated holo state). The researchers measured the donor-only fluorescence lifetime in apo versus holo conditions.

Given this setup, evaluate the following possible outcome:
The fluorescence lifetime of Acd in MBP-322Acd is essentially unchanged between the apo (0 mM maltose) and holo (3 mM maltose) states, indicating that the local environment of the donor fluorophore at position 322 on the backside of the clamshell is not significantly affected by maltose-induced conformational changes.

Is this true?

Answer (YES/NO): NO